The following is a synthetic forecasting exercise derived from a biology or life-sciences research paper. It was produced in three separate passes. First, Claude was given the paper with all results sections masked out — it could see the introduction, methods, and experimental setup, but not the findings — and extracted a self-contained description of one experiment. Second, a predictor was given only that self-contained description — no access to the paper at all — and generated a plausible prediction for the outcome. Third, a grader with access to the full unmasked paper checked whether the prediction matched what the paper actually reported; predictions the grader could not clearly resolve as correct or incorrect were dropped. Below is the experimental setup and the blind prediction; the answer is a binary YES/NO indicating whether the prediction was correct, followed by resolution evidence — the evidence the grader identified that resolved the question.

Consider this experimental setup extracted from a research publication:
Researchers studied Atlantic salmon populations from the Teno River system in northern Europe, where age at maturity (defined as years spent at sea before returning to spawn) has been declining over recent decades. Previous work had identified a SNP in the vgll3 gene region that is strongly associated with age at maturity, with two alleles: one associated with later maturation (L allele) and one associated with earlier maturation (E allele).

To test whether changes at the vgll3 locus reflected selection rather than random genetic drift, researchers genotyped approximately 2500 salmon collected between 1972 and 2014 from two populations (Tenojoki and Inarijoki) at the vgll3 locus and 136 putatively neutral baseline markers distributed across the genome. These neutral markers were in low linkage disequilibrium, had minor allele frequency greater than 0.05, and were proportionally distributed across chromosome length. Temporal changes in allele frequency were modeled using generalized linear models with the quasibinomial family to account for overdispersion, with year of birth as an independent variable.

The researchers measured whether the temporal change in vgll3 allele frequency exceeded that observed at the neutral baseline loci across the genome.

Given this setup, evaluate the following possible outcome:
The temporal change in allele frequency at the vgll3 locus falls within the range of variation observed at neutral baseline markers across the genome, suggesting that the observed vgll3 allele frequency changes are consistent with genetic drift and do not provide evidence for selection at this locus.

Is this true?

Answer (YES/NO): NO